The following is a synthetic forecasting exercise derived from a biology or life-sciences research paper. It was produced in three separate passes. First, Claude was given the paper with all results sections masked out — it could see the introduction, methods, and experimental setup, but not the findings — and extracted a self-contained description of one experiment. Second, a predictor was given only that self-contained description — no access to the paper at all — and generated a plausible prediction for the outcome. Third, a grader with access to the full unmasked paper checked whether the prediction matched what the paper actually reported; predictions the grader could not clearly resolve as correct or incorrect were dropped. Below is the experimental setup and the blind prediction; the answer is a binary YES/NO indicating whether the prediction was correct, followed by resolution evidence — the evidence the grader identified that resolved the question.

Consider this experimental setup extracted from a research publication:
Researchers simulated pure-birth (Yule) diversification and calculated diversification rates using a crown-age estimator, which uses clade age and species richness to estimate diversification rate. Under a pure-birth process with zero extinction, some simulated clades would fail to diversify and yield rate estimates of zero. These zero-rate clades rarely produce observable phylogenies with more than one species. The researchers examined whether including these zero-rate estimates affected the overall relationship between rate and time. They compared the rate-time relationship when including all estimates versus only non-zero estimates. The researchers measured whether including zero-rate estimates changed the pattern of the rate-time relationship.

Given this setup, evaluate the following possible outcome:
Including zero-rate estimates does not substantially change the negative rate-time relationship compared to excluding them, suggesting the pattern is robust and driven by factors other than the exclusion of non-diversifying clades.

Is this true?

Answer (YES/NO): NO